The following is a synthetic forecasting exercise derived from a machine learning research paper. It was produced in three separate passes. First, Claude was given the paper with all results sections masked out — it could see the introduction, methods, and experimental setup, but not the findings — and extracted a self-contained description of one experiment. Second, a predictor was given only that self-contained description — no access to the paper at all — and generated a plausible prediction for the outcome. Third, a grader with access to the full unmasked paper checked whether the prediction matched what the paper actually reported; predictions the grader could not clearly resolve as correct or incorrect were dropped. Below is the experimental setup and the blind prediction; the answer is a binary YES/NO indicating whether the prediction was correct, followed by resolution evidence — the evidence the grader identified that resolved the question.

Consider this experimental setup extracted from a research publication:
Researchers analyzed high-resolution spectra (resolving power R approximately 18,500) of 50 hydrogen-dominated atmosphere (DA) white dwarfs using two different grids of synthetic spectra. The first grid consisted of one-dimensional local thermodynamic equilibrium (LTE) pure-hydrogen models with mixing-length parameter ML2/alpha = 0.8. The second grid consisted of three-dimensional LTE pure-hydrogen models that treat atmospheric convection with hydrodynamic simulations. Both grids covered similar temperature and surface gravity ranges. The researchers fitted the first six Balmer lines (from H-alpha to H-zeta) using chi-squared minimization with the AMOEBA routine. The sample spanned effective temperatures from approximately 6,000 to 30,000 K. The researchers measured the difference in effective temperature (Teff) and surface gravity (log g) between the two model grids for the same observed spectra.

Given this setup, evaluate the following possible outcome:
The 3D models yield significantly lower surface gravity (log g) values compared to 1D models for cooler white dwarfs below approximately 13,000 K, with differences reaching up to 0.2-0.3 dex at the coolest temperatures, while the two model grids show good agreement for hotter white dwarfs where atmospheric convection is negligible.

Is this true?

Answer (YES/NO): NO